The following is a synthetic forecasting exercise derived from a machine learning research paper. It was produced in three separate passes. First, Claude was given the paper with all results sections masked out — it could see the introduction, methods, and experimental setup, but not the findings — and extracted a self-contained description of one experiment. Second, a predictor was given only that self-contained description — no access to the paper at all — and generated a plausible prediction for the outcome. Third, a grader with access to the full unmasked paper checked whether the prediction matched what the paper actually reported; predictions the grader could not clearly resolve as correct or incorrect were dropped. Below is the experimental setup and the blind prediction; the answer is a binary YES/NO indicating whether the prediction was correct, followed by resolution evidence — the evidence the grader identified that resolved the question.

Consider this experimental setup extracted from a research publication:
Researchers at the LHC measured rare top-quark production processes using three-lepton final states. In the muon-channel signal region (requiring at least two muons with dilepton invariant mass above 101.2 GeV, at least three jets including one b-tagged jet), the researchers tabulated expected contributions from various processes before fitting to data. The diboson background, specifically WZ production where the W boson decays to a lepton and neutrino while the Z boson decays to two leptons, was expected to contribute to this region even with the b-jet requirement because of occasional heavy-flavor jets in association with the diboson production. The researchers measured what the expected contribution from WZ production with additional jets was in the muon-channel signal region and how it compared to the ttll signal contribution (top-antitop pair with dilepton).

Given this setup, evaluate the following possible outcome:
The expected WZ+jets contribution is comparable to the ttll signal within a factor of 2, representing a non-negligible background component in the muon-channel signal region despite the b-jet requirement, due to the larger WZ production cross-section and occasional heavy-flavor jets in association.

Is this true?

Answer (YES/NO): YES